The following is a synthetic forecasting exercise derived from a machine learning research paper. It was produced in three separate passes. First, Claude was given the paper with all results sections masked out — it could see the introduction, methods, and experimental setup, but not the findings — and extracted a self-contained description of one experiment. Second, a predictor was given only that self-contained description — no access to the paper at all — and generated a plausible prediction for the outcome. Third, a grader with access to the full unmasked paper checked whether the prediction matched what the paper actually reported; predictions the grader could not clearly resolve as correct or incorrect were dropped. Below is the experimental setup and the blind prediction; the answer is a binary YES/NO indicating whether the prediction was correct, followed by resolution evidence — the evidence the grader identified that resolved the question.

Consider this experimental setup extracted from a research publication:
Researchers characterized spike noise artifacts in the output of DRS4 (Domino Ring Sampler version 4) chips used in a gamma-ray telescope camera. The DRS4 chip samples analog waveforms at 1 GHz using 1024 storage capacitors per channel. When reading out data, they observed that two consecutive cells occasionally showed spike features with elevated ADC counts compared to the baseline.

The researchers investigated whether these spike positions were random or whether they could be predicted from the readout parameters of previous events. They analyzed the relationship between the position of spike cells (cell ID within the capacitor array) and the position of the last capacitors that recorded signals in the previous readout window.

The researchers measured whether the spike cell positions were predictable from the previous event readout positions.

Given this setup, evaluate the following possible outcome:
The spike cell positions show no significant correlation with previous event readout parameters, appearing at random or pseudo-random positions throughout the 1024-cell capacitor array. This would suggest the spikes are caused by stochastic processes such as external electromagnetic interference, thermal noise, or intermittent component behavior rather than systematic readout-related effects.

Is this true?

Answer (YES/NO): NO